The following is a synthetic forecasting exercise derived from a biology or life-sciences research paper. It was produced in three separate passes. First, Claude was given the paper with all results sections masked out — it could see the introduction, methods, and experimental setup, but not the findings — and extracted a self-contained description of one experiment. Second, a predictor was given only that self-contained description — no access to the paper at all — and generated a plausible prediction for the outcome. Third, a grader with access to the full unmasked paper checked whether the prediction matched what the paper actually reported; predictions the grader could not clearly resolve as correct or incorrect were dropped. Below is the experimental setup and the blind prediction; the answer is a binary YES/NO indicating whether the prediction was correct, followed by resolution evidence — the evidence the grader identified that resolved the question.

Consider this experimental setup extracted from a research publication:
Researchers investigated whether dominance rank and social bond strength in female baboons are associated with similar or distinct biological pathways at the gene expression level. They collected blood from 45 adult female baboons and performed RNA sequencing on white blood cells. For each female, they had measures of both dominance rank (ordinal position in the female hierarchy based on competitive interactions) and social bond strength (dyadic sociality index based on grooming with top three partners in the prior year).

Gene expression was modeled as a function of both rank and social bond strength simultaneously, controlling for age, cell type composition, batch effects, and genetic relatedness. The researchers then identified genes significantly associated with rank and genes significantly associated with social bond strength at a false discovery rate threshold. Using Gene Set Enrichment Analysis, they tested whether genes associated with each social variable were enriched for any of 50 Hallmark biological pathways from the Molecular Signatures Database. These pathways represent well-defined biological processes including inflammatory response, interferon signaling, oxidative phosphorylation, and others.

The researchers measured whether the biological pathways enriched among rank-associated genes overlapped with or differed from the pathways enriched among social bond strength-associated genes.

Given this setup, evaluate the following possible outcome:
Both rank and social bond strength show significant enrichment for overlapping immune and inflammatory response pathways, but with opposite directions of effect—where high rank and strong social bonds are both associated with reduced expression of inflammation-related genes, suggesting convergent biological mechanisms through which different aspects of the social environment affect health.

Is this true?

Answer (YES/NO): NO